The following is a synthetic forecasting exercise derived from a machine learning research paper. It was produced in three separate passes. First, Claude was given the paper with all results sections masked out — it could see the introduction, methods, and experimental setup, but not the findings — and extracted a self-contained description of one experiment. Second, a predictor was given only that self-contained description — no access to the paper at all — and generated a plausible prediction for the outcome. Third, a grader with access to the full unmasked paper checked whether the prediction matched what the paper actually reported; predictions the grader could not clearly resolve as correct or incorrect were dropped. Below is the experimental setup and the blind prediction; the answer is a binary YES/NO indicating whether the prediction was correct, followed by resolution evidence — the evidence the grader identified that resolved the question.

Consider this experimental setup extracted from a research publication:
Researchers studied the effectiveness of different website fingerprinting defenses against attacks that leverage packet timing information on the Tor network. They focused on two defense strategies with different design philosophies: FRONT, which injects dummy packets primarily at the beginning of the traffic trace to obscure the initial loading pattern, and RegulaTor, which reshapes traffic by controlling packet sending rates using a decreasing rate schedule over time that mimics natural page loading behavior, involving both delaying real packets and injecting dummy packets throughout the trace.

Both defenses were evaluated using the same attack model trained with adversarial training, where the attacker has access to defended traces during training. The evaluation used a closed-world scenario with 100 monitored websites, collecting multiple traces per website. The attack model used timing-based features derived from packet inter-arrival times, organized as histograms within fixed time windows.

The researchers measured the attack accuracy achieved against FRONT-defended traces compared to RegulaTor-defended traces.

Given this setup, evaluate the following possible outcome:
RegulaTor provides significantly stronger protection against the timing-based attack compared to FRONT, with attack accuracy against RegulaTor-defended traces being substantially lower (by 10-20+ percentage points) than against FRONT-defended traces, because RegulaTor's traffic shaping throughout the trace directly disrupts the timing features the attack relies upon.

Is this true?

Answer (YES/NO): YES